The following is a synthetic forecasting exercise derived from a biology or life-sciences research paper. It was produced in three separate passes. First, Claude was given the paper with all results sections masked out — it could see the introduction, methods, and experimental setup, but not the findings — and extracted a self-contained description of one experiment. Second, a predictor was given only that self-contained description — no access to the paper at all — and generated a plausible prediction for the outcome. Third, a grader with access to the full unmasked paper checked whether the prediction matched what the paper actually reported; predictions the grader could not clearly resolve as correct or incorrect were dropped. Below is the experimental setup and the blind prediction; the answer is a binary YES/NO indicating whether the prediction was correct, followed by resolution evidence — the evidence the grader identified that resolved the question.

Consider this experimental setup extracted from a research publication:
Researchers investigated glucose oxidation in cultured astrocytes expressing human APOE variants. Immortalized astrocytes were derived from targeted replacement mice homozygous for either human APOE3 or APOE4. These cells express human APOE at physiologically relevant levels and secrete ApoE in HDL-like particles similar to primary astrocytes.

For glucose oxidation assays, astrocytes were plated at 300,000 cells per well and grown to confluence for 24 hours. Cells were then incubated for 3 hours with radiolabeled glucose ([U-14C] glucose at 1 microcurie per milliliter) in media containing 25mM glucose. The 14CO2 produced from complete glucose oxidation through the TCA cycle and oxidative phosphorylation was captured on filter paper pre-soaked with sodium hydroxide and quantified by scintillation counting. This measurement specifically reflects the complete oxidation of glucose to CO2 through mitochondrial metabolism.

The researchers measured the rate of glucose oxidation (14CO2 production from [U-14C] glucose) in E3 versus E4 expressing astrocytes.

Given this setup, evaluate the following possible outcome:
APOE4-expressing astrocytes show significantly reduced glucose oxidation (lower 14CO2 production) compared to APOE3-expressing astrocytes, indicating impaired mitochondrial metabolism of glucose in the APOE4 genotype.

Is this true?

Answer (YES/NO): YES